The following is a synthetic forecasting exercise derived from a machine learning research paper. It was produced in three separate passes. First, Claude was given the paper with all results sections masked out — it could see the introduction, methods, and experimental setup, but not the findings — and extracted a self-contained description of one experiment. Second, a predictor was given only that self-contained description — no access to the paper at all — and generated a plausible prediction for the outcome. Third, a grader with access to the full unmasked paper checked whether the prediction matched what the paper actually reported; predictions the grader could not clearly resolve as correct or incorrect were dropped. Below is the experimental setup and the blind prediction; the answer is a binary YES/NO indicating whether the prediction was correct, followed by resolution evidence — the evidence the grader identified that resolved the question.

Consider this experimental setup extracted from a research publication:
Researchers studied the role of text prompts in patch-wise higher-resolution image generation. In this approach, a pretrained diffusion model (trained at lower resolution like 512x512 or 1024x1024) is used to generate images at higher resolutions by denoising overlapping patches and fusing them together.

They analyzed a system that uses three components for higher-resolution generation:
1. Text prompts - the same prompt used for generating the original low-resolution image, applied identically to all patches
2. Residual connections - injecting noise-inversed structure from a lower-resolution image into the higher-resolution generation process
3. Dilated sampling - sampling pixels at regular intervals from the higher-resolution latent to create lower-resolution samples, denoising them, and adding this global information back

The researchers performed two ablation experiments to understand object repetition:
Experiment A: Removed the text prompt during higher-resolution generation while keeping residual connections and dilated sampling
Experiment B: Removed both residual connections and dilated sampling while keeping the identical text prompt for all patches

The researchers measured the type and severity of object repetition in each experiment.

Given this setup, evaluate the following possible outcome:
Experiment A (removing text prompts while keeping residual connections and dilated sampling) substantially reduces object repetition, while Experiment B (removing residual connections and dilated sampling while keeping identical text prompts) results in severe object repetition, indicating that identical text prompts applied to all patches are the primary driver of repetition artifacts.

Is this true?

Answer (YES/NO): YES